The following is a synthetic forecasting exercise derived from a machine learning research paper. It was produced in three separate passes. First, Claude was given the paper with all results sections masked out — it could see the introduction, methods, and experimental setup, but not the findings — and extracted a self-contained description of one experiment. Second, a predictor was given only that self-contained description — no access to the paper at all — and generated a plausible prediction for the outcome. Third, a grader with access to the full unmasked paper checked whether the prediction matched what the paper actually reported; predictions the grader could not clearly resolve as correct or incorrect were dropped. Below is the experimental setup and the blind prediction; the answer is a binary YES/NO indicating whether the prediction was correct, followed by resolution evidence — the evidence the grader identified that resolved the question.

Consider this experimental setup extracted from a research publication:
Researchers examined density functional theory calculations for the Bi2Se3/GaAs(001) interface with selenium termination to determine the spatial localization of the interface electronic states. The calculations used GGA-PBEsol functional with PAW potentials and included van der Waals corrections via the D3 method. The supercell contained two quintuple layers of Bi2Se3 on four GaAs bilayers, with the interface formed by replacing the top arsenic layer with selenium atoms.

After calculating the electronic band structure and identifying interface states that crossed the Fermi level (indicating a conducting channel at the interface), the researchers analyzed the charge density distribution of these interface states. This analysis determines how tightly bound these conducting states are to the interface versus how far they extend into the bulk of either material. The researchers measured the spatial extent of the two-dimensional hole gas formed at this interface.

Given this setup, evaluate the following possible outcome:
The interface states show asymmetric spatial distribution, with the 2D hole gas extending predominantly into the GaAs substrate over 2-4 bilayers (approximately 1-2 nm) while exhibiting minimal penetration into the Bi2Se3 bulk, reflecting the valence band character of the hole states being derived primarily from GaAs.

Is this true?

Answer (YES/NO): NO